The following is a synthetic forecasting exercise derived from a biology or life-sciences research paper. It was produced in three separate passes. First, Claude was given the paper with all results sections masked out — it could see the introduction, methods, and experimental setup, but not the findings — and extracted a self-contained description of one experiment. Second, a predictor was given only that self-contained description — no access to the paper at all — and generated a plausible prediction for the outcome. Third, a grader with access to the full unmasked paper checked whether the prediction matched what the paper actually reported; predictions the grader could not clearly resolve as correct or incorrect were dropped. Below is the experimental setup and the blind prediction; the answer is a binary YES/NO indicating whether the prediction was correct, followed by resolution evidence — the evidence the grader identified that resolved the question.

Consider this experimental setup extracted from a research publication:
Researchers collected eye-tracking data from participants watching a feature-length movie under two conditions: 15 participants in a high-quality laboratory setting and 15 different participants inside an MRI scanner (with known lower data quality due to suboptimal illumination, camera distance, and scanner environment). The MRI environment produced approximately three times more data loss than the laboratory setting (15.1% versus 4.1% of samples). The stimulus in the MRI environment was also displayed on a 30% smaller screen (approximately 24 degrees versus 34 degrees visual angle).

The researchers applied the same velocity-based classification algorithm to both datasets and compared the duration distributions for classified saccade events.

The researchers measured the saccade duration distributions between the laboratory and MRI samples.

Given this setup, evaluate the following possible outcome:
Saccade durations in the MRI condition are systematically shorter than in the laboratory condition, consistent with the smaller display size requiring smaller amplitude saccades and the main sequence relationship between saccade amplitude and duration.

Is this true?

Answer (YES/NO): YES